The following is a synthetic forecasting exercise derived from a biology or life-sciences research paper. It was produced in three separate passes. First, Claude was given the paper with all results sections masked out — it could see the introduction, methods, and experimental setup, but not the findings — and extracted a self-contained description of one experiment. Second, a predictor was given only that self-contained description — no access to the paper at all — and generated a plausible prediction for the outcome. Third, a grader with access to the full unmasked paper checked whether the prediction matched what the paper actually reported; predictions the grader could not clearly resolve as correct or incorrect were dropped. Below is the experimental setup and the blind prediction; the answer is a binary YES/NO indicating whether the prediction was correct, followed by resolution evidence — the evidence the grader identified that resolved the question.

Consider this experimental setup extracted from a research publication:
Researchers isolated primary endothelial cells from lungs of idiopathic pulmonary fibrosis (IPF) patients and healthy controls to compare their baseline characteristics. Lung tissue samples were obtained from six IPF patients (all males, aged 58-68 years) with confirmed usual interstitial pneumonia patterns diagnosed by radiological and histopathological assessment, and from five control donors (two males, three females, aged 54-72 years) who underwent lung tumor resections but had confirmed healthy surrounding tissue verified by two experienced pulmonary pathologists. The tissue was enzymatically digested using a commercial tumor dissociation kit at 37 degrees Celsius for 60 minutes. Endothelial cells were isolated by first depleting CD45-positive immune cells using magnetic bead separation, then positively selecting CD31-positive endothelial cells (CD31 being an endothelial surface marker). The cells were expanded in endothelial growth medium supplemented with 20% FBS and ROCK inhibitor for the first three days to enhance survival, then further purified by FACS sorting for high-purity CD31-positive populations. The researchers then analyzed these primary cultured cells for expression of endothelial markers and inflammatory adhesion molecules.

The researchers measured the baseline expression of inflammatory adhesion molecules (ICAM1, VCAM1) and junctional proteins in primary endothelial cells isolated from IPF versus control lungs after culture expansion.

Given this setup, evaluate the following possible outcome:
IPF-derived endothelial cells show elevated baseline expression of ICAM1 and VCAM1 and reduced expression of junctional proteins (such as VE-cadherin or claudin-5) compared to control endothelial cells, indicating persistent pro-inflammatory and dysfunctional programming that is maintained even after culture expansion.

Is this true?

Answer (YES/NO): NO